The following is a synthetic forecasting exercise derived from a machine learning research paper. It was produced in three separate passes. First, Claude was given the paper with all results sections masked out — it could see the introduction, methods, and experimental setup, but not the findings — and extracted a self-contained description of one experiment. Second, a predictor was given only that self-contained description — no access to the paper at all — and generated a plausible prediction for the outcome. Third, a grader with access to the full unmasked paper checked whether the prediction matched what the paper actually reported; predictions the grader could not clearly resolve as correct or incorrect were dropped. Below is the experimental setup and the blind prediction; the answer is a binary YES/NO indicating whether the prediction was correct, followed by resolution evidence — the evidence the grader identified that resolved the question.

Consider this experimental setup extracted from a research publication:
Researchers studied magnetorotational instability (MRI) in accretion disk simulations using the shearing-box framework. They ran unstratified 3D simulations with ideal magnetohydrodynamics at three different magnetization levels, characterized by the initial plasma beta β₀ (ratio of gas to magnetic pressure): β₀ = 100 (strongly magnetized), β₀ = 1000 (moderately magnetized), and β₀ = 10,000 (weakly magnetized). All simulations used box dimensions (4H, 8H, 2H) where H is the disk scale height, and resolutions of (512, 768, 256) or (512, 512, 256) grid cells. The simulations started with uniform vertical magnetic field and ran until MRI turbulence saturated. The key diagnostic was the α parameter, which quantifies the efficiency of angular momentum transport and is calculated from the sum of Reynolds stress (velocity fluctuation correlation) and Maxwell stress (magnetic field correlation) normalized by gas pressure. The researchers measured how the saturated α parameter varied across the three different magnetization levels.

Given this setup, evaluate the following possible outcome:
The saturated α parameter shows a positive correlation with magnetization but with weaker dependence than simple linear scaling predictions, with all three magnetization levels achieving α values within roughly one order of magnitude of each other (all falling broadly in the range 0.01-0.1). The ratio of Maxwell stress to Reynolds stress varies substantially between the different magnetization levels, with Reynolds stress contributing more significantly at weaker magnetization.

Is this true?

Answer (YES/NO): NO